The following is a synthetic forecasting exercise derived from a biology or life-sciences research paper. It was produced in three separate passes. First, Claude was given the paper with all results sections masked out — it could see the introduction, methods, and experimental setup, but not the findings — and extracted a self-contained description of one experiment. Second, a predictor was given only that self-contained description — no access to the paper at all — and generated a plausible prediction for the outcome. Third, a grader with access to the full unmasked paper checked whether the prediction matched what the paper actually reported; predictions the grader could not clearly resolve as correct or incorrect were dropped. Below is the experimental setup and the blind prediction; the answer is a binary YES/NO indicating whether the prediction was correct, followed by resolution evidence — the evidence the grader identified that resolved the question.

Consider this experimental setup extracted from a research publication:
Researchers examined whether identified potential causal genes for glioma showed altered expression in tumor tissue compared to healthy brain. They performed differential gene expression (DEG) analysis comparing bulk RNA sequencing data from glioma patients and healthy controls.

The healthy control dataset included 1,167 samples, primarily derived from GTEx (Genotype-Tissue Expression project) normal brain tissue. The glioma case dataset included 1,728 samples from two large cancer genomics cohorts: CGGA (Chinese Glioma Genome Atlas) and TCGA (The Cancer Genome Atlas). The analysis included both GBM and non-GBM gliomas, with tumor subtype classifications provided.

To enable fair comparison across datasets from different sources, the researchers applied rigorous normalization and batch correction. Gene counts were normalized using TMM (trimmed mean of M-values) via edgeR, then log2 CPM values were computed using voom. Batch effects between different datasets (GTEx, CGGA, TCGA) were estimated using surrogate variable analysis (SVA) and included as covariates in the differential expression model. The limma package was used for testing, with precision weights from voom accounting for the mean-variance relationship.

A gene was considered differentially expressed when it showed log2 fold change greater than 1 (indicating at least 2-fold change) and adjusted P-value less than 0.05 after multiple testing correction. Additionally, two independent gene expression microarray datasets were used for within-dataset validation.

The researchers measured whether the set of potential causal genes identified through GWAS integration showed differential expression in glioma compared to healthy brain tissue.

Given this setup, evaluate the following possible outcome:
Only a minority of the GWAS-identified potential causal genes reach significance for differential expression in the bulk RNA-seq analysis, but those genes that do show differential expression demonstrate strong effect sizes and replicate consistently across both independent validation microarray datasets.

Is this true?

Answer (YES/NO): NO